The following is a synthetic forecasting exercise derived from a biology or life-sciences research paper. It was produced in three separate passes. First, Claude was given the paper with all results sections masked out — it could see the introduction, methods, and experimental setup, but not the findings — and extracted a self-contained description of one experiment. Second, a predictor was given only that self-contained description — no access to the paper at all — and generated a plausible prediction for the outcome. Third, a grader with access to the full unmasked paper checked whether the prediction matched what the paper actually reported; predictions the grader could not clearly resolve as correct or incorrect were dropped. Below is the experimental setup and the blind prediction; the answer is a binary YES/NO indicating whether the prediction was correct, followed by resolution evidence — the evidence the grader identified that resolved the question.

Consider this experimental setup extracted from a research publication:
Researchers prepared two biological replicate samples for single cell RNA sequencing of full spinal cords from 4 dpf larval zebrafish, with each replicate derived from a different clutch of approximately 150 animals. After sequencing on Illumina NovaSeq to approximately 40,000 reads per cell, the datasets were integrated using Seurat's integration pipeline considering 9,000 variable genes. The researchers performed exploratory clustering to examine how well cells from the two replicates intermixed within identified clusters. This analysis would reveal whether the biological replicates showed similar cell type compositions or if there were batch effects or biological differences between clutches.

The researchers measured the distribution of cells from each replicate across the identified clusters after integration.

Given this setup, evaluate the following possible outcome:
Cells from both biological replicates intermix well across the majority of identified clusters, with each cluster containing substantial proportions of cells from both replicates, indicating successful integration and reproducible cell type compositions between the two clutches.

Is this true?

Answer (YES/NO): NO